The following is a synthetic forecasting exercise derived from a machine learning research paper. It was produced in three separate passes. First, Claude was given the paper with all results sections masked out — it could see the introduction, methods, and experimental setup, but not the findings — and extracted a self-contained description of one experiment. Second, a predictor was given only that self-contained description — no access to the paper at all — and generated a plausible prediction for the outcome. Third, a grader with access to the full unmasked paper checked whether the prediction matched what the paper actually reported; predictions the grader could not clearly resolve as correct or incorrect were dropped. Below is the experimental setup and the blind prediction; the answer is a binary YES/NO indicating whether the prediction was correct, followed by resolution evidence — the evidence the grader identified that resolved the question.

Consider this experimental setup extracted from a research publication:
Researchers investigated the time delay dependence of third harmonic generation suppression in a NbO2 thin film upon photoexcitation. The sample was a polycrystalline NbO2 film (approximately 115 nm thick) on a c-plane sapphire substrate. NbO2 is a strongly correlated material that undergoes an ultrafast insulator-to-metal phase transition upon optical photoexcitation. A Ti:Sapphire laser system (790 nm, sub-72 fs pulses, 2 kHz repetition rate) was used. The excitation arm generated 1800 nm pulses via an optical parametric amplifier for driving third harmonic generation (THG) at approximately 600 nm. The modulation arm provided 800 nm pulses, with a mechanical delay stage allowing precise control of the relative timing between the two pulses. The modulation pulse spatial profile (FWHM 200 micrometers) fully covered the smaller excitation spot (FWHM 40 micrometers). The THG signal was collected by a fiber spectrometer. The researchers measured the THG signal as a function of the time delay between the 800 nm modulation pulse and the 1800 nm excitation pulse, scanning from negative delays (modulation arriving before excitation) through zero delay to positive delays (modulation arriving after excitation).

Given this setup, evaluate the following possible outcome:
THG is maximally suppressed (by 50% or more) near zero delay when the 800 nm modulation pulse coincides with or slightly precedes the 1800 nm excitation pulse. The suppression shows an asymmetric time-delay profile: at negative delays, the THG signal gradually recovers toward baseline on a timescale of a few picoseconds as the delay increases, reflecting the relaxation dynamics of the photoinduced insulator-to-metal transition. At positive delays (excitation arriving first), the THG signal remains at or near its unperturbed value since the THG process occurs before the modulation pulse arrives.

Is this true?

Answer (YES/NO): YES